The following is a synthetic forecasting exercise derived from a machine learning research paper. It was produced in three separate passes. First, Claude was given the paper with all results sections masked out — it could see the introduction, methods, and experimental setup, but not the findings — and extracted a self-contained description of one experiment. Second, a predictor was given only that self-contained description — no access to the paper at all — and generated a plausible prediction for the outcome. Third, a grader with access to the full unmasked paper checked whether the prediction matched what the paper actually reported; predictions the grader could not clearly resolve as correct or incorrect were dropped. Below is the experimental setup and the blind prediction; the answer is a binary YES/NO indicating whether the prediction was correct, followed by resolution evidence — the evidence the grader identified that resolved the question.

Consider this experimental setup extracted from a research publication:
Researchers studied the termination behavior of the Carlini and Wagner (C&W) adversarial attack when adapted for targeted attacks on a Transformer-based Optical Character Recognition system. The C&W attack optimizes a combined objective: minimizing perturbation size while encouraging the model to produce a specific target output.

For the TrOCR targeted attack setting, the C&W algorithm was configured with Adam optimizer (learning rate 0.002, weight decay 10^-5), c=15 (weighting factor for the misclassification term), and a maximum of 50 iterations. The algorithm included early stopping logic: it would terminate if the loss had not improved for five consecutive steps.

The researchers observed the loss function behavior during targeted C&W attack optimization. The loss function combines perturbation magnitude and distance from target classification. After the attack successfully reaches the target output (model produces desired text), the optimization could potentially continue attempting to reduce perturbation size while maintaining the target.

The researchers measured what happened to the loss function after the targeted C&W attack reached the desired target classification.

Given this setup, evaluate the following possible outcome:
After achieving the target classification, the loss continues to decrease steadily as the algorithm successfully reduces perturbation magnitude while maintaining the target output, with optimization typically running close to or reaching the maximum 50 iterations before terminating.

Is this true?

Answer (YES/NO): NO